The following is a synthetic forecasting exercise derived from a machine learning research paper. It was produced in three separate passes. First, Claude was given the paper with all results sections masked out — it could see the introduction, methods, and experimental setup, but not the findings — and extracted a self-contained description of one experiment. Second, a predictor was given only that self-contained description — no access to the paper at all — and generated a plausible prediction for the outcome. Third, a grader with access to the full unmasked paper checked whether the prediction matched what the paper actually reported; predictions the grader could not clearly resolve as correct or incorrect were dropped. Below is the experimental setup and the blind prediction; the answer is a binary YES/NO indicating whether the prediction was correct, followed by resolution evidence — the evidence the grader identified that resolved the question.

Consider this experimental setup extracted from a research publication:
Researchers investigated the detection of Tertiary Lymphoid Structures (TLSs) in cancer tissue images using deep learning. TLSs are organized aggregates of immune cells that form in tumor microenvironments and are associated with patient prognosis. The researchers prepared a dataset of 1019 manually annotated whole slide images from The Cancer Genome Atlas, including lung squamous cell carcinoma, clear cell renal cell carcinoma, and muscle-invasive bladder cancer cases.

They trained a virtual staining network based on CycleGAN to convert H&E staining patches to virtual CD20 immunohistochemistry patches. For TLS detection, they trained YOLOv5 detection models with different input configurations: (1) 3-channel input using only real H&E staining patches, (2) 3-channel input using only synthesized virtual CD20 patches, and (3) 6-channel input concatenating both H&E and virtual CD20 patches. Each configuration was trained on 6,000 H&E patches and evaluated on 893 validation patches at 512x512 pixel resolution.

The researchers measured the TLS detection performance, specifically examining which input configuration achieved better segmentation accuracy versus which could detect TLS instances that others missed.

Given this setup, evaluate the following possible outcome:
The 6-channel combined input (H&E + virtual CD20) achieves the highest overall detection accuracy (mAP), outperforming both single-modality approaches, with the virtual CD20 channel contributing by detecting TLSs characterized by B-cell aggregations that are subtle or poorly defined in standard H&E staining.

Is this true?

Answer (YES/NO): YES